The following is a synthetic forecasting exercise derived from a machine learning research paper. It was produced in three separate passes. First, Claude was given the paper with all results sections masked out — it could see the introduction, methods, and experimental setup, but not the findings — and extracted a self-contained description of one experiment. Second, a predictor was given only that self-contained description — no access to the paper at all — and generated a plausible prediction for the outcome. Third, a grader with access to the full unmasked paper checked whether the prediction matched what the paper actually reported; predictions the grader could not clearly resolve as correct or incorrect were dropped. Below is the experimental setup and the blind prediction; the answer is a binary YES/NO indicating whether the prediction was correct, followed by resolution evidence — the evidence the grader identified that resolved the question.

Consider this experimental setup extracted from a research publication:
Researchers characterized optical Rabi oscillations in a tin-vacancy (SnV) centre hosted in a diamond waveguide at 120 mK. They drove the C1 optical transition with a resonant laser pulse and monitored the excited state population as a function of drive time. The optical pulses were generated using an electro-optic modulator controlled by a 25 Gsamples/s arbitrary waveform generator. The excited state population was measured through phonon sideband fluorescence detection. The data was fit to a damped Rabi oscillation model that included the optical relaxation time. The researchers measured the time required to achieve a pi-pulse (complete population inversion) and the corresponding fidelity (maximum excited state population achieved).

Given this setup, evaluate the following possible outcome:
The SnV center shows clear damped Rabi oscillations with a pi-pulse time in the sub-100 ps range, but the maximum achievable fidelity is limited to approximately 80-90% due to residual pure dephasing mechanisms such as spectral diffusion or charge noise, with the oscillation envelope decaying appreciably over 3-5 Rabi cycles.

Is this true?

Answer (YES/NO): NO